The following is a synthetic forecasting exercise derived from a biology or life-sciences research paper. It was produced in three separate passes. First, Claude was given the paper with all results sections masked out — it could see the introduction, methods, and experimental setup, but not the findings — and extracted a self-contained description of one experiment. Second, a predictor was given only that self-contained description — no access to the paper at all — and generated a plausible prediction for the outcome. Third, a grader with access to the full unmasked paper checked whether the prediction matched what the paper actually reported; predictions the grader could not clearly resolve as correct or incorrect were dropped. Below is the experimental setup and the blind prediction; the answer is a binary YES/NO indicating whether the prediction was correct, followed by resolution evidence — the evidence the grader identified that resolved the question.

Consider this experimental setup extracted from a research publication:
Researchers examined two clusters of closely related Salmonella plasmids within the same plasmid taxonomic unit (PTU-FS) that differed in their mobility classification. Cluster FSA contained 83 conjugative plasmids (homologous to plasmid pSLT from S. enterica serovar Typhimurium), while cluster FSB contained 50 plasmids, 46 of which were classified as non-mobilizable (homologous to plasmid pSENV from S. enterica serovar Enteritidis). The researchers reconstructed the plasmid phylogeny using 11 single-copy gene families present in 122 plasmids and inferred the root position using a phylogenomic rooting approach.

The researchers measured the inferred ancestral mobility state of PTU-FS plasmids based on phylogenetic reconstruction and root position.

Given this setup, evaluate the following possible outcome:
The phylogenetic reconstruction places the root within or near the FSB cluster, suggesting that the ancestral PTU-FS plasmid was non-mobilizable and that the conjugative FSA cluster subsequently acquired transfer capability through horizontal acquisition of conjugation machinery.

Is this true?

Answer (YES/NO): NO